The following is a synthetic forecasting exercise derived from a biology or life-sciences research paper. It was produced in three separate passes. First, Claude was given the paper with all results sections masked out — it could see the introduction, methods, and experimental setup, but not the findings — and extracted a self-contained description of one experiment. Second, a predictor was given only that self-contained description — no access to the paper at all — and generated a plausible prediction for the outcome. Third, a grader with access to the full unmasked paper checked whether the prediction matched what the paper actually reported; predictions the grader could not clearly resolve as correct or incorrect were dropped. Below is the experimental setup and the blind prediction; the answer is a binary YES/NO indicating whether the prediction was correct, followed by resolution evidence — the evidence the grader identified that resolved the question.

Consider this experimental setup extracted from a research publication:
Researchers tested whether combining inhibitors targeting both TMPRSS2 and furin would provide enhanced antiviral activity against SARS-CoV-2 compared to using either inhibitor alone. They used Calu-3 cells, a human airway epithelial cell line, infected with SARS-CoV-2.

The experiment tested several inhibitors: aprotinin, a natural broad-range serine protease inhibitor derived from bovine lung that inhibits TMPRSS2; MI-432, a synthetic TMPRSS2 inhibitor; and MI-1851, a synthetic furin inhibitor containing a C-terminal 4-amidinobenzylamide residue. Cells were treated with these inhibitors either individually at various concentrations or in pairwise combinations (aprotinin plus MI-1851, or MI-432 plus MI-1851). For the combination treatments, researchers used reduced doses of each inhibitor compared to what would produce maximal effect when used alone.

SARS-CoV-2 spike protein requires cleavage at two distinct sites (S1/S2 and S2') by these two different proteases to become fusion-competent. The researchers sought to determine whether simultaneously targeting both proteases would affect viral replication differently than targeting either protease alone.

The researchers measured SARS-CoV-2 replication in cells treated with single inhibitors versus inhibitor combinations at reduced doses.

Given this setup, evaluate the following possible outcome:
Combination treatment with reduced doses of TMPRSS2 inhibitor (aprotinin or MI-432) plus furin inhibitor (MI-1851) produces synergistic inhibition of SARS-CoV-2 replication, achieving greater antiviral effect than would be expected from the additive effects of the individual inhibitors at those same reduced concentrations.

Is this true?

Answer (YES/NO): YES